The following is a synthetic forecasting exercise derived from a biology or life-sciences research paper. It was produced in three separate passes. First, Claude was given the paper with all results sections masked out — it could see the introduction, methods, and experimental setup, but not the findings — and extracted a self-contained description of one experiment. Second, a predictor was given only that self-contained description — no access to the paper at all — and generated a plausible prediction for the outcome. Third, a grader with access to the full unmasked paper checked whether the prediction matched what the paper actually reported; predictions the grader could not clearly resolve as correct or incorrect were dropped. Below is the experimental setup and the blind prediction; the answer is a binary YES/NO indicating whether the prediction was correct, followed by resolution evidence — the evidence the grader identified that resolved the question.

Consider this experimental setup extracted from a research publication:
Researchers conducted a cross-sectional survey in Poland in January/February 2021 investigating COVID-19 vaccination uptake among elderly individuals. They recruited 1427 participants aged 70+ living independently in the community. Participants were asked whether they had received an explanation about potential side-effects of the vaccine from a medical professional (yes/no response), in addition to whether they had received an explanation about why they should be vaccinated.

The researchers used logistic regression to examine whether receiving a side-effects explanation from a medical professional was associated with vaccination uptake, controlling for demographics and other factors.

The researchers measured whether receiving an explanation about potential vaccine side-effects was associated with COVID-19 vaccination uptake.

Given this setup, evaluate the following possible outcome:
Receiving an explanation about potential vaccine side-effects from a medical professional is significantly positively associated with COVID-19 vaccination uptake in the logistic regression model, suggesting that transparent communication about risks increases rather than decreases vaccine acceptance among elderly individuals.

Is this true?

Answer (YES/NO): YES